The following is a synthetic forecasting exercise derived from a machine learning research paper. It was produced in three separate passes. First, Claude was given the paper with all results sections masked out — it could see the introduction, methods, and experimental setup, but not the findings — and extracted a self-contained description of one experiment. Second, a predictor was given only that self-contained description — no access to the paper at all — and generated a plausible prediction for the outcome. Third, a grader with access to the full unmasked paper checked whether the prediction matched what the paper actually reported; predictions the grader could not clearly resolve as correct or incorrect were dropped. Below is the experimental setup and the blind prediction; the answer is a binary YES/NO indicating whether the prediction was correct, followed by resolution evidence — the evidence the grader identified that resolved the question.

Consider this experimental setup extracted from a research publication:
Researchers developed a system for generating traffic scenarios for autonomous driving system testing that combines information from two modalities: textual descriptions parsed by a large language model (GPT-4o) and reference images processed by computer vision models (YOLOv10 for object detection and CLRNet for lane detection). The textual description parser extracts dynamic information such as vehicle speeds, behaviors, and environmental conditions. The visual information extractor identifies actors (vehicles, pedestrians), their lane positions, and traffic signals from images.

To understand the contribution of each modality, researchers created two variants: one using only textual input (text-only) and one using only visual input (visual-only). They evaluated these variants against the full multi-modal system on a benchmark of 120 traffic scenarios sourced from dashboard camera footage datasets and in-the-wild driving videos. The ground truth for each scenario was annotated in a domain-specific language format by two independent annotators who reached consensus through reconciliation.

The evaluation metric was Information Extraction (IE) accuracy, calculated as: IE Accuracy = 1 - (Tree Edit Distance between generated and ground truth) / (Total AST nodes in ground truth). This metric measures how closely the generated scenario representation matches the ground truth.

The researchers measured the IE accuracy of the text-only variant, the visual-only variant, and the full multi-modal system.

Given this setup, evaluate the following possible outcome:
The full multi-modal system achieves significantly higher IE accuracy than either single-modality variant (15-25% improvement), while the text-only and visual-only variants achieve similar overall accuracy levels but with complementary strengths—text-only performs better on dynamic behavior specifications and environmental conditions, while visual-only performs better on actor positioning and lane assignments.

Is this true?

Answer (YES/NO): NO